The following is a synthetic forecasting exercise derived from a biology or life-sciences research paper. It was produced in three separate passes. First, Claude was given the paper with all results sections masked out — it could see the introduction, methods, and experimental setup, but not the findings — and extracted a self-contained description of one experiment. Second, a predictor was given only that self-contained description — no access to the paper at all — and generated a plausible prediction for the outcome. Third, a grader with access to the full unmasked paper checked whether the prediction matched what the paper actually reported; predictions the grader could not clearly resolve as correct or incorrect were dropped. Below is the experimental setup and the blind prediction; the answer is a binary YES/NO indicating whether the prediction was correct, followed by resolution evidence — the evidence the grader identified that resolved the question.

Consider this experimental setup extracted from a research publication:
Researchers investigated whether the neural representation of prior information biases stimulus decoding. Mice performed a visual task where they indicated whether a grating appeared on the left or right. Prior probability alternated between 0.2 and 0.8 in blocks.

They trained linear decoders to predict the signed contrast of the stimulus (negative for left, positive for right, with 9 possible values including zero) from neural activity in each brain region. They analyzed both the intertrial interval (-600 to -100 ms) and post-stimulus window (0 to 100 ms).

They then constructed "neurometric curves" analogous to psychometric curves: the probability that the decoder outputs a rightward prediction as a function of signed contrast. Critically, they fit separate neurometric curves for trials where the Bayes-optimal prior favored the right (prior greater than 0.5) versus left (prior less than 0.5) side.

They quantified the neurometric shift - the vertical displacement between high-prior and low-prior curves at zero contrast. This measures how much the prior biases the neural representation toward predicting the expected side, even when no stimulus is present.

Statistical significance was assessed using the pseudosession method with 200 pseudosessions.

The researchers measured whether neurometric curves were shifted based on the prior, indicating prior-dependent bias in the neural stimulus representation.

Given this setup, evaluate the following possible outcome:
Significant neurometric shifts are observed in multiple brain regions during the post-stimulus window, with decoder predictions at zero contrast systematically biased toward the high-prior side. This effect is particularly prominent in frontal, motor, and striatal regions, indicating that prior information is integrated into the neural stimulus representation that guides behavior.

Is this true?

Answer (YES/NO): NO